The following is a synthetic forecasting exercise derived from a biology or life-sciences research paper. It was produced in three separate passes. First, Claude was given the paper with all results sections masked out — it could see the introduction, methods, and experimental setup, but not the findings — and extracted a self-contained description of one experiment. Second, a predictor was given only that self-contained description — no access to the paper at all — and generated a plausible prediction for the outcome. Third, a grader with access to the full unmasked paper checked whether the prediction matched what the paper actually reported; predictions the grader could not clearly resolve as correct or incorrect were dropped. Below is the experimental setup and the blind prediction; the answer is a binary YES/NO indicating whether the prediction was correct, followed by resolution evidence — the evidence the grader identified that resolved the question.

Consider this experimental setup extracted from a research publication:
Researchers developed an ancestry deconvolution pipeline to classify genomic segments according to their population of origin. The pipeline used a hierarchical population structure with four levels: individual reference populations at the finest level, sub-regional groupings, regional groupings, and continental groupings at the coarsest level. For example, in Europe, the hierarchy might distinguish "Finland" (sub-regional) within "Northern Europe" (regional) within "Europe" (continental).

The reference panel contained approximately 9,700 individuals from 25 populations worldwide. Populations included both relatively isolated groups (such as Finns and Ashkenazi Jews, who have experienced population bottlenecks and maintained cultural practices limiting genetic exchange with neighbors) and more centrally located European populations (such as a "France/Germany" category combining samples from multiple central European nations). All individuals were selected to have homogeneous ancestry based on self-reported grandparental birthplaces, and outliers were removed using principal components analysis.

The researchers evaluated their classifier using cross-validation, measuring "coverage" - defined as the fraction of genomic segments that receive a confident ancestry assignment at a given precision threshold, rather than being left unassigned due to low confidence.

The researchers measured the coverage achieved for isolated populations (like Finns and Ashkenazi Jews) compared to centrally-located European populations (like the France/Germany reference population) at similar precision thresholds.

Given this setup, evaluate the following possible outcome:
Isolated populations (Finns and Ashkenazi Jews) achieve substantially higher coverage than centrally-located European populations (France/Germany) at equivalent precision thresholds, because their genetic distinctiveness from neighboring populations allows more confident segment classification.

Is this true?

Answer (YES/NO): YES